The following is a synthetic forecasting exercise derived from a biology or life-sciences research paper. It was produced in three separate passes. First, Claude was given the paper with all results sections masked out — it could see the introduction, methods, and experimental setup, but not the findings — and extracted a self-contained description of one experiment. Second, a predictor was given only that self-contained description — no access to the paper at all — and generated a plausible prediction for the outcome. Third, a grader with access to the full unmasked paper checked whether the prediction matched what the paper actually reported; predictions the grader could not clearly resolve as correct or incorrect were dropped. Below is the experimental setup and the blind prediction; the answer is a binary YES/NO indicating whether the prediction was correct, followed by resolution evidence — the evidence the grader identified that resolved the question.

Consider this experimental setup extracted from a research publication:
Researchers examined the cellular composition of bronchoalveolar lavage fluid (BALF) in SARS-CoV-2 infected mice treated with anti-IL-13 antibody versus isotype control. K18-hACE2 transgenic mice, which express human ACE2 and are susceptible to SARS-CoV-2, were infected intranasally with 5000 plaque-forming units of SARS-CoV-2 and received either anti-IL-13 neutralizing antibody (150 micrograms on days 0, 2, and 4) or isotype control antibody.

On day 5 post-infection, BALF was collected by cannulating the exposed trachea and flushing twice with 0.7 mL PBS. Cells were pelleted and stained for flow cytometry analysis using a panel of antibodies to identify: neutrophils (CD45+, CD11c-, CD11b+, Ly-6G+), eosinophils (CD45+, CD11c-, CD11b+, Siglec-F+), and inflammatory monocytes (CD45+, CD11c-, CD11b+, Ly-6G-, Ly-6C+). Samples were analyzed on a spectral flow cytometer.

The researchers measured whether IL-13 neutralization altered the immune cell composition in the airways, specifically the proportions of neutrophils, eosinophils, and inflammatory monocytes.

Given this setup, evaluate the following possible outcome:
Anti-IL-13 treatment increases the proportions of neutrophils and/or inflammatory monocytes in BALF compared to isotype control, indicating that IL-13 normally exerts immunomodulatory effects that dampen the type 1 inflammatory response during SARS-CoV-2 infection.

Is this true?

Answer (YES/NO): NO